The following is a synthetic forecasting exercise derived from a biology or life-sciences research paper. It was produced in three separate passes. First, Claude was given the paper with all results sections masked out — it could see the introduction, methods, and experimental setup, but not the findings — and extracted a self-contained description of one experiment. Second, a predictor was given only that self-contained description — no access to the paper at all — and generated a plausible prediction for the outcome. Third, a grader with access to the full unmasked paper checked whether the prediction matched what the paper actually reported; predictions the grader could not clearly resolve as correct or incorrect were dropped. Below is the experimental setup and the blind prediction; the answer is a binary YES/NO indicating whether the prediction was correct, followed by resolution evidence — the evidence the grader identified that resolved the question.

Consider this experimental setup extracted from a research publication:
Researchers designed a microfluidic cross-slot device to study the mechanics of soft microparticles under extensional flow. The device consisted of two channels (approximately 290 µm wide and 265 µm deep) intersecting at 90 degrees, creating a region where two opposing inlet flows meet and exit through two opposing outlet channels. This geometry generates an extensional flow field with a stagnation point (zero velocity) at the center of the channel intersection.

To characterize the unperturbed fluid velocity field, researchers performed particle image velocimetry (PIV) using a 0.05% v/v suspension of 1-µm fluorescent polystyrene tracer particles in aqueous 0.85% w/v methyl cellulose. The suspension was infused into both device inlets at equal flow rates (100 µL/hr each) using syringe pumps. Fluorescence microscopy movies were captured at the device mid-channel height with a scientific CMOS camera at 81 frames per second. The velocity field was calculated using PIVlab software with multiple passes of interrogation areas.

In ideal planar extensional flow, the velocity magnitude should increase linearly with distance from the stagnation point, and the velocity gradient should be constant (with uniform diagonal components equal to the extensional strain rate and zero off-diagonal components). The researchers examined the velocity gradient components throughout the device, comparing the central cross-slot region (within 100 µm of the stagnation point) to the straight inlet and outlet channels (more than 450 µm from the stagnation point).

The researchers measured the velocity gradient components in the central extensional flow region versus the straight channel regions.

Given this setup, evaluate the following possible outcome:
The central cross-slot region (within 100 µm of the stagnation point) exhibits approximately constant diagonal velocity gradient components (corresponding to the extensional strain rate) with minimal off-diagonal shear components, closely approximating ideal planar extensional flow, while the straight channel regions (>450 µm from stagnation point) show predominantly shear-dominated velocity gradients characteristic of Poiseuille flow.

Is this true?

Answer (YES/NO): YES